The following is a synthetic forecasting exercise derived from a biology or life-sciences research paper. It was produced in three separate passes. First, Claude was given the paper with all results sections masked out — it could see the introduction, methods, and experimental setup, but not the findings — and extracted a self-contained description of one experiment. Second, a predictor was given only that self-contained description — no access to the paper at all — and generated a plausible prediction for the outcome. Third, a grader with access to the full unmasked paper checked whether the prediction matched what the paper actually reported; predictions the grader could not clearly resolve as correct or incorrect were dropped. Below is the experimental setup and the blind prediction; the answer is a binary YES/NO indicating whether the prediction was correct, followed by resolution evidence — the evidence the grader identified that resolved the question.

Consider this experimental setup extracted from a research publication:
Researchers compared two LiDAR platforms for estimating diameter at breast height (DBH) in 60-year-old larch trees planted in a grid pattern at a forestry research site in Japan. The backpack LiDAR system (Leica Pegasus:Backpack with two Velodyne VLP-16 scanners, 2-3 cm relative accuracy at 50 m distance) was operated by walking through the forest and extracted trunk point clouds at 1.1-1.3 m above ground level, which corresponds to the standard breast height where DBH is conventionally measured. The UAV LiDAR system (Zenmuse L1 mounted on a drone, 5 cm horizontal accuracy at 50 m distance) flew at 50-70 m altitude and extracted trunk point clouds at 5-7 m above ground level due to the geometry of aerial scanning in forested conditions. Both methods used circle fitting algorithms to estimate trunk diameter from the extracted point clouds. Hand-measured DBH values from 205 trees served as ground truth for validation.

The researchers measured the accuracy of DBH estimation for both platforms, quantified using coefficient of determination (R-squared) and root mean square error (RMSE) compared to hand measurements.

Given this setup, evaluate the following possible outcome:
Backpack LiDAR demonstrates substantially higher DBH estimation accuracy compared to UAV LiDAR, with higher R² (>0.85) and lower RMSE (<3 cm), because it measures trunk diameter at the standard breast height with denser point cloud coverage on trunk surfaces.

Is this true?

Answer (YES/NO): NO